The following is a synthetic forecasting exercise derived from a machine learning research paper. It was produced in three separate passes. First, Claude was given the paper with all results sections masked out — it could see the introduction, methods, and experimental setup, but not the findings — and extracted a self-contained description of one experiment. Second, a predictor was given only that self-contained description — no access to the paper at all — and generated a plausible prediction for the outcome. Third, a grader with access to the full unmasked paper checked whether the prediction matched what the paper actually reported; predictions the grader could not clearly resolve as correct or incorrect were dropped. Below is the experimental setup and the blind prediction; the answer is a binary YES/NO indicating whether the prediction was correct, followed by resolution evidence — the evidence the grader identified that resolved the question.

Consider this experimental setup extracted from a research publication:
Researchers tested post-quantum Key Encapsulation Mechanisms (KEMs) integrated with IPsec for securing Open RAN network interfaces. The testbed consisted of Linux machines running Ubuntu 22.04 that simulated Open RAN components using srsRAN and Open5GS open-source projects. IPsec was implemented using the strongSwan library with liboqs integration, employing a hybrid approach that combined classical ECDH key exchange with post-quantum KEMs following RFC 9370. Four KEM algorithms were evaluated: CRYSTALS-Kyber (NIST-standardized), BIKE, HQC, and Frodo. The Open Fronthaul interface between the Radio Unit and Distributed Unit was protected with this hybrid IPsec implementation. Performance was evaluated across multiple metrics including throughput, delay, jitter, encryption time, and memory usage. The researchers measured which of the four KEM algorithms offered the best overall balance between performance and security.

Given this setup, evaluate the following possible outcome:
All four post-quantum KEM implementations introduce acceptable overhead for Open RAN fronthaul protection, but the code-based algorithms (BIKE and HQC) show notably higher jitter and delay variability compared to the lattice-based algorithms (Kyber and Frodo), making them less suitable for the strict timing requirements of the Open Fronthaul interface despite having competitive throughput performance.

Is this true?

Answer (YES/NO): NO